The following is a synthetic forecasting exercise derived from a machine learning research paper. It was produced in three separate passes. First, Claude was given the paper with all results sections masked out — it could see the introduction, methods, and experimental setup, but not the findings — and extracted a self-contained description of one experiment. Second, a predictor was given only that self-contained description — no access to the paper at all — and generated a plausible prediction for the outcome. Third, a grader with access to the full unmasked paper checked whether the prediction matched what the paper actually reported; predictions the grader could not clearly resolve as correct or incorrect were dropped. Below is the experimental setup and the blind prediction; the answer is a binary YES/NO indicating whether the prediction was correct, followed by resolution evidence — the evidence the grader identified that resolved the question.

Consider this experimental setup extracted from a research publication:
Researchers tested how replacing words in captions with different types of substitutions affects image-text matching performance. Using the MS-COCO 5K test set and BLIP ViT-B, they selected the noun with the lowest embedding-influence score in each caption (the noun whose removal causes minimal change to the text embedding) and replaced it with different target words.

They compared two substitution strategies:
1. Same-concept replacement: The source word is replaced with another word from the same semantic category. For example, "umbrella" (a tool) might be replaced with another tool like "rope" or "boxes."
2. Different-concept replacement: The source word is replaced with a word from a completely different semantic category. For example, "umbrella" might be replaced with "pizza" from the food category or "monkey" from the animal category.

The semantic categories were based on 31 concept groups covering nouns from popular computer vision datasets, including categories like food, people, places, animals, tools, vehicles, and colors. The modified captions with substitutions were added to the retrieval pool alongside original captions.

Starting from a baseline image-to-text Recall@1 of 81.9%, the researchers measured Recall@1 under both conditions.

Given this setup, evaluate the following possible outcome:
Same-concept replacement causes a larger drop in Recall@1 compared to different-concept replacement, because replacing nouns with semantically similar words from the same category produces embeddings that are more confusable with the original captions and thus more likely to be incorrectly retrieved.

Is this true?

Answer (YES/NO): NO